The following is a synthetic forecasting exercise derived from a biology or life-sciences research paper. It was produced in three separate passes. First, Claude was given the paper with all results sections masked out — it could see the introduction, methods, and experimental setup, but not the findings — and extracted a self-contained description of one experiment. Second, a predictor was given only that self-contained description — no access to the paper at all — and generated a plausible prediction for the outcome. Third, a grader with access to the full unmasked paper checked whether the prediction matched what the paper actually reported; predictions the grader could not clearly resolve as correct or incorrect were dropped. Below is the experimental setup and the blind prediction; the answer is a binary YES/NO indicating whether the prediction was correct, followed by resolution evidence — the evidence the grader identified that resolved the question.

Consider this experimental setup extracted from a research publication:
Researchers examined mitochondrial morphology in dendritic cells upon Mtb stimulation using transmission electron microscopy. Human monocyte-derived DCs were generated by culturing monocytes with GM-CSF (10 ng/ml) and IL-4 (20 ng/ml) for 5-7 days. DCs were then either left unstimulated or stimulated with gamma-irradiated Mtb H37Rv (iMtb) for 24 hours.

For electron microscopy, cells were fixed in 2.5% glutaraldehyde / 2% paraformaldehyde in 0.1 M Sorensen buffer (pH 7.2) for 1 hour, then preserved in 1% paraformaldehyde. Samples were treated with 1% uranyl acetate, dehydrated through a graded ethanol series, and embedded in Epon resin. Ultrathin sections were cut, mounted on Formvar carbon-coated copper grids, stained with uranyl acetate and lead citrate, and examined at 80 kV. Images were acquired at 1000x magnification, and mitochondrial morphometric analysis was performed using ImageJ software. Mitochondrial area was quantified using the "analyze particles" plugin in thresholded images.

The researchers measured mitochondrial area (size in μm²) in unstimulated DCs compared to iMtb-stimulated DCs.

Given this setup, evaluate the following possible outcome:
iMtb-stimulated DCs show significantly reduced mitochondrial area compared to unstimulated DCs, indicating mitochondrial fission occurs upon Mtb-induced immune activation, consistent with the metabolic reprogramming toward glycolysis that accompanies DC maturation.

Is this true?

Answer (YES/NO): NO